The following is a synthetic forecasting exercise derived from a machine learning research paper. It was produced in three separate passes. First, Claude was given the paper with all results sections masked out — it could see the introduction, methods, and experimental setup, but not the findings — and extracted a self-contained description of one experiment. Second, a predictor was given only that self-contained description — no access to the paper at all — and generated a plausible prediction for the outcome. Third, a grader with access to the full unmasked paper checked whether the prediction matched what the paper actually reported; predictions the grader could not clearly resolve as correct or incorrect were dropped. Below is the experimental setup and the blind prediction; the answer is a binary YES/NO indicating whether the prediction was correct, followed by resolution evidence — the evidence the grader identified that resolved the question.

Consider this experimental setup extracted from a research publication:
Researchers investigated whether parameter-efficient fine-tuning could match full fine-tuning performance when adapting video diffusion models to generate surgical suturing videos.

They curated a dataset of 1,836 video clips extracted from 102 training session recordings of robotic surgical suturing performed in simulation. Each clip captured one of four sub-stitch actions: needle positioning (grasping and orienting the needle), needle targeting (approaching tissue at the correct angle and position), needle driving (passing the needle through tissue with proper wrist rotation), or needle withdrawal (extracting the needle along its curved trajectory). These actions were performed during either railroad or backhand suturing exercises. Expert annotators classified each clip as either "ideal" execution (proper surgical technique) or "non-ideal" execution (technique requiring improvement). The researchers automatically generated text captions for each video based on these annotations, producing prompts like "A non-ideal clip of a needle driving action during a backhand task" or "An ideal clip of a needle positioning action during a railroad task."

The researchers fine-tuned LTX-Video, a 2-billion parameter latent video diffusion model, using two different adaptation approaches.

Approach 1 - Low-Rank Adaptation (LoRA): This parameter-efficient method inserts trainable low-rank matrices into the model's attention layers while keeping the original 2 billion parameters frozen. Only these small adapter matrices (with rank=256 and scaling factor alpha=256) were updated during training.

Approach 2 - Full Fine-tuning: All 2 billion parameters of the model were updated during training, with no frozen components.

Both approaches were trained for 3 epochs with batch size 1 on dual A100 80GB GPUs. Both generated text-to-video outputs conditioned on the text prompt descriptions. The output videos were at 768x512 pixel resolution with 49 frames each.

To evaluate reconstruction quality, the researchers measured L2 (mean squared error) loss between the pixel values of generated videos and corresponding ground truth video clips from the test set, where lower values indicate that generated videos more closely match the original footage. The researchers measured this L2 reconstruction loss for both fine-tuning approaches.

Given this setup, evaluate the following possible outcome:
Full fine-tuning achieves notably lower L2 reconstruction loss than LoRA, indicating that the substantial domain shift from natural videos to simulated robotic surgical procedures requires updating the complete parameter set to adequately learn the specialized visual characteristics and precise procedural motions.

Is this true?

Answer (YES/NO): NO